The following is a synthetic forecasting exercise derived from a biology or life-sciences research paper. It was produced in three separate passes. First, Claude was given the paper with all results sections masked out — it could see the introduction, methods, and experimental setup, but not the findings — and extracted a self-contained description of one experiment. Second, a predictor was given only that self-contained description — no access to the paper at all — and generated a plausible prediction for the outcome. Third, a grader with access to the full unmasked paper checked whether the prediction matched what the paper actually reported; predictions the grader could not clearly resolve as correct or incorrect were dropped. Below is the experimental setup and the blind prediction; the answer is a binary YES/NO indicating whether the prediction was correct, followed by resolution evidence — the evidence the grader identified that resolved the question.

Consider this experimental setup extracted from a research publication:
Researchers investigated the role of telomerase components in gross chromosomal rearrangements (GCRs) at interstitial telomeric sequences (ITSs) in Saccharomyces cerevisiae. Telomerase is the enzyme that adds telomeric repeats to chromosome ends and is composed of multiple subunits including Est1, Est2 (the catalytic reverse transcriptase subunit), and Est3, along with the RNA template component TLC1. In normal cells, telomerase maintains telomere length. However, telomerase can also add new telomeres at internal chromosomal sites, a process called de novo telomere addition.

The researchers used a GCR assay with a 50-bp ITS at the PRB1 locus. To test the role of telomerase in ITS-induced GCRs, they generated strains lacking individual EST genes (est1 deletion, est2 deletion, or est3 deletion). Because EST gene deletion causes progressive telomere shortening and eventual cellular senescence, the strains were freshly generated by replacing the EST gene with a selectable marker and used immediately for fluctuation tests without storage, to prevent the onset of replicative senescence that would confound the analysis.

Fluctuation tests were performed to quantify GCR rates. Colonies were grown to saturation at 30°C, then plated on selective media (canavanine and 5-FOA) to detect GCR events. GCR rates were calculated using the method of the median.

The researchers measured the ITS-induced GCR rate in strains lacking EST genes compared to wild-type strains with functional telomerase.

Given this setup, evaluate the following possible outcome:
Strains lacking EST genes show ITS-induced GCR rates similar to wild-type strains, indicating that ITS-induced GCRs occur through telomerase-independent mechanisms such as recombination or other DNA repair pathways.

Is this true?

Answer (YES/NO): NO